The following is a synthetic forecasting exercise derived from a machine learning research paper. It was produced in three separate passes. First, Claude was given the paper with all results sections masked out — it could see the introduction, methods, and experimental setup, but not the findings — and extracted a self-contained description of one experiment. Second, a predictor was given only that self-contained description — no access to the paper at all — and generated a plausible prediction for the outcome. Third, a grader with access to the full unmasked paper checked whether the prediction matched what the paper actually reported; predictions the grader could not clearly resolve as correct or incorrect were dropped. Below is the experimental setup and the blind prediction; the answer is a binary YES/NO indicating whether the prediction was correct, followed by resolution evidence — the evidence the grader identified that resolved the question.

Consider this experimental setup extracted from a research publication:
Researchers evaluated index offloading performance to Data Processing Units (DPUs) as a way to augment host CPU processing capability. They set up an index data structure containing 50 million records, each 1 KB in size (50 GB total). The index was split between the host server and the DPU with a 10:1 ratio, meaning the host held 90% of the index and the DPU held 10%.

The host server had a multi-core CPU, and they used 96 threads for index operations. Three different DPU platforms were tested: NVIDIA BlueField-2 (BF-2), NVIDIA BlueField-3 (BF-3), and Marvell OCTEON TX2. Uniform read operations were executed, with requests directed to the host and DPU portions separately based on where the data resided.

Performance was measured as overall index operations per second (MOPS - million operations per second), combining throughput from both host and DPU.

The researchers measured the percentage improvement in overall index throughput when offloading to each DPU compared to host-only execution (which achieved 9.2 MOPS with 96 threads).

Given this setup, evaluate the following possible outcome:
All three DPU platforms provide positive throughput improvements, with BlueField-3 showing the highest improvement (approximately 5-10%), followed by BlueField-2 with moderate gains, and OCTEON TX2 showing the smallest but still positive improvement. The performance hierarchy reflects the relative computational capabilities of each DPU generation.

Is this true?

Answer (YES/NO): NO